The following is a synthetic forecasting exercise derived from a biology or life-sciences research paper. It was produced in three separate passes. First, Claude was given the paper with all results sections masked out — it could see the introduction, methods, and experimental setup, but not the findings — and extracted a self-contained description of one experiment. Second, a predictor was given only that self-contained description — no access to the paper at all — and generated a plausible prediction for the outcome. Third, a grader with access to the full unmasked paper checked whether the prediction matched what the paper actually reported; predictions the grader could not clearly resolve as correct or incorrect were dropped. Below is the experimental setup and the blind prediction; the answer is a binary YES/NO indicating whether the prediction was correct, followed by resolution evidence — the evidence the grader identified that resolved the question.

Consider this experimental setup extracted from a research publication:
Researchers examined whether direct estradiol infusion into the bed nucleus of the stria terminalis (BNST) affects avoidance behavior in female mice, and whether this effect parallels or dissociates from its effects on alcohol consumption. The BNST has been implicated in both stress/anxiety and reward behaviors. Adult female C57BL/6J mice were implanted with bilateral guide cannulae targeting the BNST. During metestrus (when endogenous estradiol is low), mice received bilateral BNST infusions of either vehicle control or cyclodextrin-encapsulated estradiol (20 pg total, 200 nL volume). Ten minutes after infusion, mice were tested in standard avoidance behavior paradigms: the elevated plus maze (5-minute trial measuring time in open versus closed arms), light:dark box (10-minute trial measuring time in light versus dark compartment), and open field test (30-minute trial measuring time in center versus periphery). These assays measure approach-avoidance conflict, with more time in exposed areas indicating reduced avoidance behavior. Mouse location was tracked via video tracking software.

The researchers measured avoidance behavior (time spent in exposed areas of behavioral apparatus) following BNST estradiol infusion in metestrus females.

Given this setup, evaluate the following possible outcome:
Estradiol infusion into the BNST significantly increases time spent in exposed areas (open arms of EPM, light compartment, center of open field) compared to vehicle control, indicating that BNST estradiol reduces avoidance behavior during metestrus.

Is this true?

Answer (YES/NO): NO